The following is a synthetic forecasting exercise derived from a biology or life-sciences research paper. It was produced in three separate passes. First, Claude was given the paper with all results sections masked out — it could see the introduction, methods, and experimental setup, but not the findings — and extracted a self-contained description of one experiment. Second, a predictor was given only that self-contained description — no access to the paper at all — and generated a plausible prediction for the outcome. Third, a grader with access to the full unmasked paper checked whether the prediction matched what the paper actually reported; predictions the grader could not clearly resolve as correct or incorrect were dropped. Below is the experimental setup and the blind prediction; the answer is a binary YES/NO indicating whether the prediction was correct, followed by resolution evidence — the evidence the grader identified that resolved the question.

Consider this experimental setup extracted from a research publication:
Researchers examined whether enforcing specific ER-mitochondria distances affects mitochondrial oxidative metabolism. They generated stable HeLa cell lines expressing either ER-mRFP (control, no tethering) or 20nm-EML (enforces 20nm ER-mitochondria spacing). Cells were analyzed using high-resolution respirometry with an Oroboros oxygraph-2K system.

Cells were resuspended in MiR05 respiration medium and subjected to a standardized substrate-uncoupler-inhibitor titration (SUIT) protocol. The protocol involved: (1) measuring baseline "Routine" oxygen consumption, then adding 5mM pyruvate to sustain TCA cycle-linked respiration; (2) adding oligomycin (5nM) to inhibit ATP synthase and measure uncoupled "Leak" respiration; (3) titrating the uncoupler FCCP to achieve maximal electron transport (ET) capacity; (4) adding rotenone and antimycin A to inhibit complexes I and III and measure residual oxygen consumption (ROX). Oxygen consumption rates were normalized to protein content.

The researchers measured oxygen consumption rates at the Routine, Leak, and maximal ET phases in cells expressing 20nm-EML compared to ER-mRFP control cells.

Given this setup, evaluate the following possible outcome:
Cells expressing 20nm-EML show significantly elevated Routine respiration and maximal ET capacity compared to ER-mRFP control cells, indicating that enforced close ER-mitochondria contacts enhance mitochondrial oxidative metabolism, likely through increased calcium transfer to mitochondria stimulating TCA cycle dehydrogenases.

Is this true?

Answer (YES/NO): YES